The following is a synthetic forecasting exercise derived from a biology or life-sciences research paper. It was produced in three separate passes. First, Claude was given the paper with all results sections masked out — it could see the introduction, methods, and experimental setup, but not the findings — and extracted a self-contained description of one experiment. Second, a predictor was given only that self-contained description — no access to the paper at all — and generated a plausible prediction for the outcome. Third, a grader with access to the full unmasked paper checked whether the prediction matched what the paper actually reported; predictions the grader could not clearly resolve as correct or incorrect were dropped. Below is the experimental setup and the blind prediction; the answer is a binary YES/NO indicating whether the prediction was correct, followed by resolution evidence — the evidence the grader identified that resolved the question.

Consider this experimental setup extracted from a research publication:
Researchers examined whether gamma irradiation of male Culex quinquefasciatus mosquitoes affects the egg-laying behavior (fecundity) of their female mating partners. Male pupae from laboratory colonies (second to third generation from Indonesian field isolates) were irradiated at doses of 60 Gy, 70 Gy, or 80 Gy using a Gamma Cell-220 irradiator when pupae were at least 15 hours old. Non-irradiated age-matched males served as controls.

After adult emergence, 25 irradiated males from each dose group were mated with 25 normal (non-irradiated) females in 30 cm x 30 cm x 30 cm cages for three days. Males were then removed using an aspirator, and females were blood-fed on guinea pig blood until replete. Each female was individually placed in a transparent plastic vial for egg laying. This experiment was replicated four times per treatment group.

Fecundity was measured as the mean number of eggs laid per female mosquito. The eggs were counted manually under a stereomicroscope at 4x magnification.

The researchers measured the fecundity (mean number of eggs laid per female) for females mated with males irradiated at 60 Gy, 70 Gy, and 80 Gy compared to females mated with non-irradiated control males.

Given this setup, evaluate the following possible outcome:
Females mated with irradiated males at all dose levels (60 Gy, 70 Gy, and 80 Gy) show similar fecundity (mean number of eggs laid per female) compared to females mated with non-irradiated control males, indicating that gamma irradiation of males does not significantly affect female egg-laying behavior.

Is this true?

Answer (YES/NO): YES